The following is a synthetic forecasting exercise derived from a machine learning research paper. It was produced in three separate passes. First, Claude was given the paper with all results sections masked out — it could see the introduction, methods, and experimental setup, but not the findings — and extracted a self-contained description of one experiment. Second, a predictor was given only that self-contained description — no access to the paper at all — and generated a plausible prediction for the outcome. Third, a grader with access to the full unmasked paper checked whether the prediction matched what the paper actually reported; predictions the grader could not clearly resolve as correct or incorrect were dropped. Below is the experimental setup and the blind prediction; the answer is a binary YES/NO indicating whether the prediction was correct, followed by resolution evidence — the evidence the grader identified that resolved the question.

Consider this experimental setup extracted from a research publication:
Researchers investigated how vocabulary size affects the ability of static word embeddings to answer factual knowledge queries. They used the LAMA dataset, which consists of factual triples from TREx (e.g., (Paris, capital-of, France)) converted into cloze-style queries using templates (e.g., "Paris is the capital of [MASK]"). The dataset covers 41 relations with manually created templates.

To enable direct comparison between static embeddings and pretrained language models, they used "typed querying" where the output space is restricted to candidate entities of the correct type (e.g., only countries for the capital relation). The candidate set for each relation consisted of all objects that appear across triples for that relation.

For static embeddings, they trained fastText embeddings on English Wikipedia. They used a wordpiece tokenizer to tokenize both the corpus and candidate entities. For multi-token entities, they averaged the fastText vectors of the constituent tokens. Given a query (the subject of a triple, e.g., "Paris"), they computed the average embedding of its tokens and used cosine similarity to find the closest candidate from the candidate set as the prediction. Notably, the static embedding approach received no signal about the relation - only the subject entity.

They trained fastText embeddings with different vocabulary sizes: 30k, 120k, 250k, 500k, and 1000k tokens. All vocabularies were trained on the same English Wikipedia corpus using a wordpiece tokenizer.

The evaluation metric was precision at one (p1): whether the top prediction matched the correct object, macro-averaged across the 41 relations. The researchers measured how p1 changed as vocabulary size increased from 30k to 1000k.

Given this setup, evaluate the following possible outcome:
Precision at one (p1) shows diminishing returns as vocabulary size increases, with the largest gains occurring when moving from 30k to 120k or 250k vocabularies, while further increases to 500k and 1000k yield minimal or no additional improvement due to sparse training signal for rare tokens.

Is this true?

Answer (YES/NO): NO